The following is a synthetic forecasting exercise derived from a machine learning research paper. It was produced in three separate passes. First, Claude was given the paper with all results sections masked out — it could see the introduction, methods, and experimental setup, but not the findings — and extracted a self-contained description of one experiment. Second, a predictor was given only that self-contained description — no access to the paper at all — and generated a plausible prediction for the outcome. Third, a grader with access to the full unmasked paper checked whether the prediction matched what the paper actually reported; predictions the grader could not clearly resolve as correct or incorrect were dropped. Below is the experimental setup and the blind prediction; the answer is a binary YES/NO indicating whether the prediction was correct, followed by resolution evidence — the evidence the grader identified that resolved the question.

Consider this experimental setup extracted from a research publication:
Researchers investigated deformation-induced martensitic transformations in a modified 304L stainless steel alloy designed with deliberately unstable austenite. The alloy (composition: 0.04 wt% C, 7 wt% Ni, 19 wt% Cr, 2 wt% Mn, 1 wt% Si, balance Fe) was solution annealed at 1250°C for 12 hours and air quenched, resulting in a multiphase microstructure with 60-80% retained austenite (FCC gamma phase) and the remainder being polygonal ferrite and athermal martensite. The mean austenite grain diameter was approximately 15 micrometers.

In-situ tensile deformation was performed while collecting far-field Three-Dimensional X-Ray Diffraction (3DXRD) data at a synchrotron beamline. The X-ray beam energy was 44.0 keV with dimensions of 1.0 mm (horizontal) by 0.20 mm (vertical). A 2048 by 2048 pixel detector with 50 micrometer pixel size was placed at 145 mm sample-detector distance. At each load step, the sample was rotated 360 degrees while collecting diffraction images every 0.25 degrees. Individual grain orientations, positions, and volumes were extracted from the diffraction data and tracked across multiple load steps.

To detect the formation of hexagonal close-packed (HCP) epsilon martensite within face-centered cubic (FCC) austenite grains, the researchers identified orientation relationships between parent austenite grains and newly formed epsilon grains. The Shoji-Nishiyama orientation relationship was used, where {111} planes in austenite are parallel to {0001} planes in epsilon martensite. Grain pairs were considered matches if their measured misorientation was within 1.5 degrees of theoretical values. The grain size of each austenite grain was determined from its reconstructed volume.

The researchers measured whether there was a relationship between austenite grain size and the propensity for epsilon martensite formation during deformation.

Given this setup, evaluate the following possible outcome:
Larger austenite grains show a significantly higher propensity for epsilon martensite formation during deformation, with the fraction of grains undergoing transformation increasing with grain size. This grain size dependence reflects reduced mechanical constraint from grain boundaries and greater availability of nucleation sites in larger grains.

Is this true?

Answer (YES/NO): NO